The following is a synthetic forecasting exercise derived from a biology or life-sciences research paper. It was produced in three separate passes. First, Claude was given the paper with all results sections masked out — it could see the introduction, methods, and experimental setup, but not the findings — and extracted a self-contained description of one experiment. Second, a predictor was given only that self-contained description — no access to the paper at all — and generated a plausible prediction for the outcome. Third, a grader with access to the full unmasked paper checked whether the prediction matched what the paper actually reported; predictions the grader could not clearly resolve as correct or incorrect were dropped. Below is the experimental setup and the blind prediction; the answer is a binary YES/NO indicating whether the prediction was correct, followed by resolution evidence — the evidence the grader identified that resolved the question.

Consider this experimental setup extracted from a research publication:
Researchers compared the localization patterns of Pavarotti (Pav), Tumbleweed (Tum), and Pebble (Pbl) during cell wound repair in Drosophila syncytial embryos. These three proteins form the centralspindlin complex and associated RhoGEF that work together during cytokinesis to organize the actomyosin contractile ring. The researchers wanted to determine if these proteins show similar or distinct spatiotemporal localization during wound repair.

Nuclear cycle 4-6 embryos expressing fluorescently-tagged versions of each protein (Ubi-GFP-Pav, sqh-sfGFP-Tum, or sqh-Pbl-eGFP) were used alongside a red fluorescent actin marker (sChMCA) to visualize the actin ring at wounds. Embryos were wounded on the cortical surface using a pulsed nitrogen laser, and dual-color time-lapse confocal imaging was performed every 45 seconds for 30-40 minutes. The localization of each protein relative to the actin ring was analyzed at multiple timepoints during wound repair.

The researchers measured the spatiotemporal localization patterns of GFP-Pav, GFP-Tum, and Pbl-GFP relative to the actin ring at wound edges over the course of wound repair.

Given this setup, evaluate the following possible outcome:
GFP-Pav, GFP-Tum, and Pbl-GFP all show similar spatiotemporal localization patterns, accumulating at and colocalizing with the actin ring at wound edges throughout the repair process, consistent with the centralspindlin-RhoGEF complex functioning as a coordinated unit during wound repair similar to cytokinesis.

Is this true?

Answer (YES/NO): NO